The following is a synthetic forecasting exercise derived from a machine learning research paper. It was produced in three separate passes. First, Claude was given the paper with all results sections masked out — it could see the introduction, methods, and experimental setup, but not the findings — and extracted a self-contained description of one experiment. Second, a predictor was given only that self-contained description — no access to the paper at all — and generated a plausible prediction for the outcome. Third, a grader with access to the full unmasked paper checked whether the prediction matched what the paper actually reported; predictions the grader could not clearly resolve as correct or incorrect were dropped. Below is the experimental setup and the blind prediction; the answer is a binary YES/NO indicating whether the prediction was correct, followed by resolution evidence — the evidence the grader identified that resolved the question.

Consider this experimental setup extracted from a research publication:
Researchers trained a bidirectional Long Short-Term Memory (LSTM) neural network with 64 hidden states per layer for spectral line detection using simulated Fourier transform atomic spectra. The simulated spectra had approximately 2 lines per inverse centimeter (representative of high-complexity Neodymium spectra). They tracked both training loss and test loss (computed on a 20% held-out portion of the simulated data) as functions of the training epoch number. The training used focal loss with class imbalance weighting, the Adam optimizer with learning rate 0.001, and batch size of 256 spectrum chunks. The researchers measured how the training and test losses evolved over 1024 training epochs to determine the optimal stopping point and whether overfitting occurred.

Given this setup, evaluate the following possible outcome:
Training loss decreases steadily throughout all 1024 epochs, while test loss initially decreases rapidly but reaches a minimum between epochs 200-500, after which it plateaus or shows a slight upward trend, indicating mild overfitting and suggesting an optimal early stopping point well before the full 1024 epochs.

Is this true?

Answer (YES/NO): NO